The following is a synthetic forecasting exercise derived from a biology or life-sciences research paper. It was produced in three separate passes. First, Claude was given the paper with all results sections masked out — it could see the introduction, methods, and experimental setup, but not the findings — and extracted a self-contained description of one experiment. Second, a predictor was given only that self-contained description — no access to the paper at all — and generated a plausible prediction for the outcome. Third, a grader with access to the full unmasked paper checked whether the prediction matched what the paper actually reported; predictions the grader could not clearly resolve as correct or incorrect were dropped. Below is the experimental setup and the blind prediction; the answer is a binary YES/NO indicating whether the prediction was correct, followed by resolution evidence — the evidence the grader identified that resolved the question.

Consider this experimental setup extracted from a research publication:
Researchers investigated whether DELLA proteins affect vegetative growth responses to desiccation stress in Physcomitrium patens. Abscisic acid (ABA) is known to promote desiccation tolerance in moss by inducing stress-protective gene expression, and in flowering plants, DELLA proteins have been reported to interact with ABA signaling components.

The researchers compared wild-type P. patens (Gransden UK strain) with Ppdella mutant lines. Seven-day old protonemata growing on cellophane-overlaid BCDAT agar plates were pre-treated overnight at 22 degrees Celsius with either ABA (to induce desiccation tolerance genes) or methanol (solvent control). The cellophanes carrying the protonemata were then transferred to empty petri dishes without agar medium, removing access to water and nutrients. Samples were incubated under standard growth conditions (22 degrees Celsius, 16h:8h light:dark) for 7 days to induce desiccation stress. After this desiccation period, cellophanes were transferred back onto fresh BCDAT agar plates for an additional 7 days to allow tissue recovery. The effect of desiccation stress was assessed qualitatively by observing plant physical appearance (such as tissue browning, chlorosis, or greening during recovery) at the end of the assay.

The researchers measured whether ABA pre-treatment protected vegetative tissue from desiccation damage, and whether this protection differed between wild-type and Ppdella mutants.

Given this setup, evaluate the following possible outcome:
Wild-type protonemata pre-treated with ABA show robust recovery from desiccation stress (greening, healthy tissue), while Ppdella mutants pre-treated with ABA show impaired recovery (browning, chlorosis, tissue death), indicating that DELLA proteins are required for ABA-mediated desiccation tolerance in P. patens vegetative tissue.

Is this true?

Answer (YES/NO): NO